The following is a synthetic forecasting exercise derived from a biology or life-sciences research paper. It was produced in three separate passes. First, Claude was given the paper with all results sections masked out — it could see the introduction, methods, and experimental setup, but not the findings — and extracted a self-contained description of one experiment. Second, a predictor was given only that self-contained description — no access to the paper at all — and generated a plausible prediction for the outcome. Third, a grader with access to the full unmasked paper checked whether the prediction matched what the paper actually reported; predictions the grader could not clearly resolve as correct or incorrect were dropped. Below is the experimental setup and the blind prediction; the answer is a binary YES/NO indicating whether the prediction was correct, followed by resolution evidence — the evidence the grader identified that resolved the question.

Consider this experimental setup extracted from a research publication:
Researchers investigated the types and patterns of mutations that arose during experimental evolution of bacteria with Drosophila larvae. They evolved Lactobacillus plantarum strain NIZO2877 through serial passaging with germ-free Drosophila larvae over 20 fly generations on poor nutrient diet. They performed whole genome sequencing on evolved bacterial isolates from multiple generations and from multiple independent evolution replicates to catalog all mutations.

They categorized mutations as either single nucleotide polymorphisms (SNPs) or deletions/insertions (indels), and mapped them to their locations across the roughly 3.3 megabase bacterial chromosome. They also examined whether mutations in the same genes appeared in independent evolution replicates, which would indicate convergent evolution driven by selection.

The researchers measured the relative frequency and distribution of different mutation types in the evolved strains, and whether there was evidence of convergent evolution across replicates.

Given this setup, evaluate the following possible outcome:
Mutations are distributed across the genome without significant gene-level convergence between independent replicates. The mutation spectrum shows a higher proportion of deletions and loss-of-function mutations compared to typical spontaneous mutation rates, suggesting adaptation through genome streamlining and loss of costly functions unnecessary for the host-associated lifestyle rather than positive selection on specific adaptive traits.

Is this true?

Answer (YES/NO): NO